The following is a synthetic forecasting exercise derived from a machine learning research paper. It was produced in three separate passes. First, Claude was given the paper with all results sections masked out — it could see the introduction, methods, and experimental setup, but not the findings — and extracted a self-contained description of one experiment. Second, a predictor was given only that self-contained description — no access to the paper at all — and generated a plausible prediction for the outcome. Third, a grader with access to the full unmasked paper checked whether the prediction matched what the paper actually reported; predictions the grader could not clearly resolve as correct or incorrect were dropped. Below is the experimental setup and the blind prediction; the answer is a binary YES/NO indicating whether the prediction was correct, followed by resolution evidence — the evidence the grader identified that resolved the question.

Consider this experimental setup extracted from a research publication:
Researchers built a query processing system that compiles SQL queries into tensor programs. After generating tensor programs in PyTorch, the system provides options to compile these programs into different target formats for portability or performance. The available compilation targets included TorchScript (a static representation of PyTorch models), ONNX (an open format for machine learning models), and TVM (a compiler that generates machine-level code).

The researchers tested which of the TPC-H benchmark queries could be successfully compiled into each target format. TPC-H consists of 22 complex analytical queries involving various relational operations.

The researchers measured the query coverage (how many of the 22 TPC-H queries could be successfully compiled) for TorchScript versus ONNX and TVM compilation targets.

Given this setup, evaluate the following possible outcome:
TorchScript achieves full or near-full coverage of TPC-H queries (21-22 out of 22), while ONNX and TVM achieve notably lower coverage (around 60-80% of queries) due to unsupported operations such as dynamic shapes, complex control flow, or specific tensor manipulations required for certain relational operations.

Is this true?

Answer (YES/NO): NO